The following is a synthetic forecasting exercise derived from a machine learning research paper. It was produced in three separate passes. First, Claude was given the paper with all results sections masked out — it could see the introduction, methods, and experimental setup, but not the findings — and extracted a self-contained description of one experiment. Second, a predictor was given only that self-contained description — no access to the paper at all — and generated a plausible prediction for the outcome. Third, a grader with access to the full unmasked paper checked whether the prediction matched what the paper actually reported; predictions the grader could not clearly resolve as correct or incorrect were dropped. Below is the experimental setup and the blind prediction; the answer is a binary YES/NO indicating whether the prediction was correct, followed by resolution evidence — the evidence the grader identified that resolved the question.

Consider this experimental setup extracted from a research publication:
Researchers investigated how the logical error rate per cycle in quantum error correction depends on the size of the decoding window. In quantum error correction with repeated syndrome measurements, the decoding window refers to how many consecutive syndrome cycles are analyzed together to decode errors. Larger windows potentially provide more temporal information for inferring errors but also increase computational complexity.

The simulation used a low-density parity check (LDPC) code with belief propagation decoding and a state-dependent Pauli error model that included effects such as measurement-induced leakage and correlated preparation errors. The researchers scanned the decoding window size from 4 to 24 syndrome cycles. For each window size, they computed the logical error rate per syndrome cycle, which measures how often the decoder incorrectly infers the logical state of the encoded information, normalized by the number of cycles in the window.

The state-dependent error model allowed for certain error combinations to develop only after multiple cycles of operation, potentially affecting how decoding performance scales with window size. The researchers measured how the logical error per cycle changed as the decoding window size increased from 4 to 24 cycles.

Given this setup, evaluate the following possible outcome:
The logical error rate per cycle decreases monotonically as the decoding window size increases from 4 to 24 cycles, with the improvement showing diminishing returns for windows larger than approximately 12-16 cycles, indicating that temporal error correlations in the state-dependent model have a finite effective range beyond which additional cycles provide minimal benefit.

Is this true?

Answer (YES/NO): NO